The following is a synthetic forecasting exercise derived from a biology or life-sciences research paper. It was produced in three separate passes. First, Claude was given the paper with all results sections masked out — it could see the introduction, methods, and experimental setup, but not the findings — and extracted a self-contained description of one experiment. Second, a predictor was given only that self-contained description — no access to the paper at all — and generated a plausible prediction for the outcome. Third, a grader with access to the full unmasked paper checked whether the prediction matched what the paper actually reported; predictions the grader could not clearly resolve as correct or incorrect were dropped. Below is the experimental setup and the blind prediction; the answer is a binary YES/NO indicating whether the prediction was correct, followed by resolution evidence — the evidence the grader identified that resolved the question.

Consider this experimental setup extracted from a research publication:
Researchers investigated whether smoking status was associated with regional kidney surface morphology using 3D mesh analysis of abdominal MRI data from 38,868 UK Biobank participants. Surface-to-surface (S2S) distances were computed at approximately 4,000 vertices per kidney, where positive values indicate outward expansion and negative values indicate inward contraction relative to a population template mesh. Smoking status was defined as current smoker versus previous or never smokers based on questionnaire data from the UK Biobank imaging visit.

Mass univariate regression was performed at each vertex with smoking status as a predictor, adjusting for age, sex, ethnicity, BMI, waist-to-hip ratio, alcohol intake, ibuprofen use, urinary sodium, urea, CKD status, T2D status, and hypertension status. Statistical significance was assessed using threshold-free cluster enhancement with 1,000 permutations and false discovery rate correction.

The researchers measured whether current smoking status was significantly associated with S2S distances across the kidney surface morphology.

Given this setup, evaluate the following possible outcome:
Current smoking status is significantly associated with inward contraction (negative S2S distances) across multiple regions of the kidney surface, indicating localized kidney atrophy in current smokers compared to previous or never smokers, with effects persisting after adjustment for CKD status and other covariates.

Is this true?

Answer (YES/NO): NO